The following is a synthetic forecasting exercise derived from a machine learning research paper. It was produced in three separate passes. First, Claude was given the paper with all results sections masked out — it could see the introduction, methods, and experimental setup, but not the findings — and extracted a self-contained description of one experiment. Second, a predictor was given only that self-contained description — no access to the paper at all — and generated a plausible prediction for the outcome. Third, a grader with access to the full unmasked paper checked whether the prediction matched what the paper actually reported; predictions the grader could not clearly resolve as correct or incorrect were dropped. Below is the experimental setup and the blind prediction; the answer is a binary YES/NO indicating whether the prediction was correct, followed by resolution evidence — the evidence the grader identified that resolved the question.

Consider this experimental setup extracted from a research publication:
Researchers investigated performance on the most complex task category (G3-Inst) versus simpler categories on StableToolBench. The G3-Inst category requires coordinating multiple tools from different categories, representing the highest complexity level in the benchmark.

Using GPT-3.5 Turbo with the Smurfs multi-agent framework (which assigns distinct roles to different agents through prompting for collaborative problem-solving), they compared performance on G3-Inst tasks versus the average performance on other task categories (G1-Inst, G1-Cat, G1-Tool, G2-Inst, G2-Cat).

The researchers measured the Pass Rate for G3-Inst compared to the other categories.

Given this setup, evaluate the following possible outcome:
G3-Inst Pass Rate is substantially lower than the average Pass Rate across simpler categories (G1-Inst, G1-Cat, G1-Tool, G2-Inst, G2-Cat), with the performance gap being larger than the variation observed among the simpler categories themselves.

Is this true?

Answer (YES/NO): NO